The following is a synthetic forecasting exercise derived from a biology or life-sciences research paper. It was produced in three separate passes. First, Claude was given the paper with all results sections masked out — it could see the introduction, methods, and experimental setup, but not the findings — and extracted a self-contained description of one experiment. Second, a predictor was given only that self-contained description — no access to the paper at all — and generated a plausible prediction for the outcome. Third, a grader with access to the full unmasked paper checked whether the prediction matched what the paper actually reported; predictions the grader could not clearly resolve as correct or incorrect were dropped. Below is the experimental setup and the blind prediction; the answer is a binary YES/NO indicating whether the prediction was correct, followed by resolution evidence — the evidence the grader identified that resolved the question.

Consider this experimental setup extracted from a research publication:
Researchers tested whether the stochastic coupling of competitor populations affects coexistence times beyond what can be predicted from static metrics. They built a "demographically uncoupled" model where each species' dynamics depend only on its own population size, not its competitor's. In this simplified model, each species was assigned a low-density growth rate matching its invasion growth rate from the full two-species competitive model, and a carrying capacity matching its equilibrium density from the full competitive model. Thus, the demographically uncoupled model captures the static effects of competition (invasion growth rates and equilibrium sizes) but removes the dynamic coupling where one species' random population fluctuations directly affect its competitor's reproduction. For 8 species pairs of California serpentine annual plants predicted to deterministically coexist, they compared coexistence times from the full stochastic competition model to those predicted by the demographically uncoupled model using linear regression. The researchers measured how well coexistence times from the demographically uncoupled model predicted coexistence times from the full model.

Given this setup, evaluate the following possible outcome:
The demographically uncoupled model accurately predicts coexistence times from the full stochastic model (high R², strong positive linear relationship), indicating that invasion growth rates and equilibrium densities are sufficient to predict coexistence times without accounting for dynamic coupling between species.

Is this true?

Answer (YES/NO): YES